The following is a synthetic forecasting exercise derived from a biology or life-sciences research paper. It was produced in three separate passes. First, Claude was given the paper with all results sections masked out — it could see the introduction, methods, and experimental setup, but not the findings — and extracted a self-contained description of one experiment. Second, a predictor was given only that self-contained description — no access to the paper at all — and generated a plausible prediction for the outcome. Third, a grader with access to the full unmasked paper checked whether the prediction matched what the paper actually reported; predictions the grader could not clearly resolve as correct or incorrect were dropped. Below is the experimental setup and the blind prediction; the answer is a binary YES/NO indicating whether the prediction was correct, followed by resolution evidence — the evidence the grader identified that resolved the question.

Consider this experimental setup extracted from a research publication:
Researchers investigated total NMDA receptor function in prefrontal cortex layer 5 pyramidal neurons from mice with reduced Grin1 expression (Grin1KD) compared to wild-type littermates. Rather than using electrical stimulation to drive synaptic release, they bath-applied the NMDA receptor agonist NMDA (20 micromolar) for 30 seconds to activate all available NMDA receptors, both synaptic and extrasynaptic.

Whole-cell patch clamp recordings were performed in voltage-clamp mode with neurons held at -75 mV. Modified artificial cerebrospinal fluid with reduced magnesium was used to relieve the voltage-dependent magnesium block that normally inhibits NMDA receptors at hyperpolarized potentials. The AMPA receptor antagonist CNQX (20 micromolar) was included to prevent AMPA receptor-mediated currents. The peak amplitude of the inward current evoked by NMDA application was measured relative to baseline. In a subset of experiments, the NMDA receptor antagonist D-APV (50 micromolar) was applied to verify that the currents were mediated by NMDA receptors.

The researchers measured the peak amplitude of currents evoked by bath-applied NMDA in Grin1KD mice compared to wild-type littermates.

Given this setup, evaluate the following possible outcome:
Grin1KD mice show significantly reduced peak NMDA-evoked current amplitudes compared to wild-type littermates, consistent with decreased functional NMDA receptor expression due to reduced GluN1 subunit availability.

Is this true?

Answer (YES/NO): YES